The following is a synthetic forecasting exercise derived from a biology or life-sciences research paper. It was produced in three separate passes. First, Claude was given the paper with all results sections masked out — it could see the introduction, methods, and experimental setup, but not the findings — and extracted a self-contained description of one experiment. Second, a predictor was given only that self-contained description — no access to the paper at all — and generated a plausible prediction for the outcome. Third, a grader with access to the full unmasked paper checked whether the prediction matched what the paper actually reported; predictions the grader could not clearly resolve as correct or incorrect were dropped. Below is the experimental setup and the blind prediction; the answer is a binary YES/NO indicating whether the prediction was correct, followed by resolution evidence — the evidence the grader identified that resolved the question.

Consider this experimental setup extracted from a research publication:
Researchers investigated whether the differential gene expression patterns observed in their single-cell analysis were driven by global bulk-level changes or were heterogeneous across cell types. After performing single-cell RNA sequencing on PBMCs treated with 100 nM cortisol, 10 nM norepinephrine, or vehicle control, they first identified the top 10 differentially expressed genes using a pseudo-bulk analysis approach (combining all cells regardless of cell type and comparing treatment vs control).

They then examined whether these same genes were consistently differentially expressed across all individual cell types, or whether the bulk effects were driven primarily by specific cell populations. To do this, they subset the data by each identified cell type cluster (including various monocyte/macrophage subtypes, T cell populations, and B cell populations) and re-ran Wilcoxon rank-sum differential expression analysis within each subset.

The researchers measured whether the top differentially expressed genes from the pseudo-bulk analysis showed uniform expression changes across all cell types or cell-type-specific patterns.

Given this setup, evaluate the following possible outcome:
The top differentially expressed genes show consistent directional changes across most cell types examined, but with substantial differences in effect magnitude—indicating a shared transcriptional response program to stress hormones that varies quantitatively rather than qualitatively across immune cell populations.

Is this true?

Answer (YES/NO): NO